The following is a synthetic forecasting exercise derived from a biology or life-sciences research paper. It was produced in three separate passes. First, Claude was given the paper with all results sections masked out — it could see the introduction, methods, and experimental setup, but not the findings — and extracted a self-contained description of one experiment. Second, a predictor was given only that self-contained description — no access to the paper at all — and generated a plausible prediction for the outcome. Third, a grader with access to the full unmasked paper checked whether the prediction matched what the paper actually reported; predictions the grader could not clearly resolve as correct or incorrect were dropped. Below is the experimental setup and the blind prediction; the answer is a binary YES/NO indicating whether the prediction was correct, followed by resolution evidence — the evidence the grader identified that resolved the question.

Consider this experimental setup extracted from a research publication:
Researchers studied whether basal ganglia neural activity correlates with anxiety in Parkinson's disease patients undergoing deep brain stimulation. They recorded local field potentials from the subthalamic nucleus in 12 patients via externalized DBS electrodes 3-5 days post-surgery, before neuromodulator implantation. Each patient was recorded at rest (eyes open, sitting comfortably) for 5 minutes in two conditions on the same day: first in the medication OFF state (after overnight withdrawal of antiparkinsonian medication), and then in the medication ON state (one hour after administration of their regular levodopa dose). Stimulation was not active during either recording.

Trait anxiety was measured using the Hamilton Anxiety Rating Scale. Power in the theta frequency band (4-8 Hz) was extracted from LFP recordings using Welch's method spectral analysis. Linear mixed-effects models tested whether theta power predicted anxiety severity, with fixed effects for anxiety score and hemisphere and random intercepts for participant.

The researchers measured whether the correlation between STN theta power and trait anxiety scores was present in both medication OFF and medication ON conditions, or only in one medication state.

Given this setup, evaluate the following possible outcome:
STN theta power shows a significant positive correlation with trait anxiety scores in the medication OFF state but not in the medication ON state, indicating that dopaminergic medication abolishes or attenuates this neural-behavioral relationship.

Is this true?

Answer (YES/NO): YES